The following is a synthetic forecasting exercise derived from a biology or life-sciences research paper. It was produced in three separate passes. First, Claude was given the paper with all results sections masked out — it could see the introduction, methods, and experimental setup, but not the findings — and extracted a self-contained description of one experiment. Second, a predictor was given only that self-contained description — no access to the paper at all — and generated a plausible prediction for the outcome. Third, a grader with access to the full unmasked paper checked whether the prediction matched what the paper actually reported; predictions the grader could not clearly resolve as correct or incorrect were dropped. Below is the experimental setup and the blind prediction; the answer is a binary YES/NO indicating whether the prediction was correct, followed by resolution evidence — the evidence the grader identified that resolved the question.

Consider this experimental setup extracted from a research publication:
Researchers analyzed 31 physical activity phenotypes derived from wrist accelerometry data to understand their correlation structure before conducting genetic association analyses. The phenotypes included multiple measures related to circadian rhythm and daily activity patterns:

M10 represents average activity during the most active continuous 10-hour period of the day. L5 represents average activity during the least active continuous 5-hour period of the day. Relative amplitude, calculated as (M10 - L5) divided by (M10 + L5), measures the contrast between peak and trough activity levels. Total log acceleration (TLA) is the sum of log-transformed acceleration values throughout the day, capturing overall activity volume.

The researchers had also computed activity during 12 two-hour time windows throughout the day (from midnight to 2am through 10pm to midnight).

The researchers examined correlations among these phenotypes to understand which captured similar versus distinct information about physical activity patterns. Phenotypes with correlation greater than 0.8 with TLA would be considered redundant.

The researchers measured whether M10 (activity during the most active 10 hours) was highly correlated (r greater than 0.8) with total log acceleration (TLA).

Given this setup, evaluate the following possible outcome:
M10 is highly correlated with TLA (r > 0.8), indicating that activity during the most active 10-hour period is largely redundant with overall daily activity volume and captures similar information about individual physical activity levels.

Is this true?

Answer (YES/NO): YES